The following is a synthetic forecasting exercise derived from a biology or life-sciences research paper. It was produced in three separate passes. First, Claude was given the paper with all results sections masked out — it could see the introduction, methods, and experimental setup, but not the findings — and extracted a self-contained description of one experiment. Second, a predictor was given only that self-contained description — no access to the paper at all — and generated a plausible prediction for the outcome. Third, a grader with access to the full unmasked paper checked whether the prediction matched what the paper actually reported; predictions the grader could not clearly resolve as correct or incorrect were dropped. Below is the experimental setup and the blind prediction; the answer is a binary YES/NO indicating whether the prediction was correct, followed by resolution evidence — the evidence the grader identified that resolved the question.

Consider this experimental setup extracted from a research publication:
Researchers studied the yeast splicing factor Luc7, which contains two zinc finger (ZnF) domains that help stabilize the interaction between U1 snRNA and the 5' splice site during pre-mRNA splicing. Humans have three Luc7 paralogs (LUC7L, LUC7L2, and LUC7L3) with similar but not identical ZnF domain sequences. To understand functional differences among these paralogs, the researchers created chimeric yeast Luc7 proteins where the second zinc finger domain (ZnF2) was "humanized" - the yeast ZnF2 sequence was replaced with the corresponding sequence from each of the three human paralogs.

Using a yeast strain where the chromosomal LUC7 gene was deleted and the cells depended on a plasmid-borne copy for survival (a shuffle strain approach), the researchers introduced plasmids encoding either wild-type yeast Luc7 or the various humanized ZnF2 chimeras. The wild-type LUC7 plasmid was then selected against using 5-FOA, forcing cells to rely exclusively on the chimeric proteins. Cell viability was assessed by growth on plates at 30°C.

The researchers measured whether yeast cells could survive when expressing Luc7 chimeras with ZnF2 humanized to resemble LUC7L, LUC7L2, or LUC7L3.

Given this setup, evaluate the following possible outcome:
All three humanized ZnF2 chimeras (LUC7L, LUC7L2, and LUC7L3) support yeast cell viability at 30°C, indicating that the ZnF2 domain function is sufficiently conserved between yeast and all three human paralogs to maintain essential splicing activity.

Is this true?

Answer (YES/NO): NO